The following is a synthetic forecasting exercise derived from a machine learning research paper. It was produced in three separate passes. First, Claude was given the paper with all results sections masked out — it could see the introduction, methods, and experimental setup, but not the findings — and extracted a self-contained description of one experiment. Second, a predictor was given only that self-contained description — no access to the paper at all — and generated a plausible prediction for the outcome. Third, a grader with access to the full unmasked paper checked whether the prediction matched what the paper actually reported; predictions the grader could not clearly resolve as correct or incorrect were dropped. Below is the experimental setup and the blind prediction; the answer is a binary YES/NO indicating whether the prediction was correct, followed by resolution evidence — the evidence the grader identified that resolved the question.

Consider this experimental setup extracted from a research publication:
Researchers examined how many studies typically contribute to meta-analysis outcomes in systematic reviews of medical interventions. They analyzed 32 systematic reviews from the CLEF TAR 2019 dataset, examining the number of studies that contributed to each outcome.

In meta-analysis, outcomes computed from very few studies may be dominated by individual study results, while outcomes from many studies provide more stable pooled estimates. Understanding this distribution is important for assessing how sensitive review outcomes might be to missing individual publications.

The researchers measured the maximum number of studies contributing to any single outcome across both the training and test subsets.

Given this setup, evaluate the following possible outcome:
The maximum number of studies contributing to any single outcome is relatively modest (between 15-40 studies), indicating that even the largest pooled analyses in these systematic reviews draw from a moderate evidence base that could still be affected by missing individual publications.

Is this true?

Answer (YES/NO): NO